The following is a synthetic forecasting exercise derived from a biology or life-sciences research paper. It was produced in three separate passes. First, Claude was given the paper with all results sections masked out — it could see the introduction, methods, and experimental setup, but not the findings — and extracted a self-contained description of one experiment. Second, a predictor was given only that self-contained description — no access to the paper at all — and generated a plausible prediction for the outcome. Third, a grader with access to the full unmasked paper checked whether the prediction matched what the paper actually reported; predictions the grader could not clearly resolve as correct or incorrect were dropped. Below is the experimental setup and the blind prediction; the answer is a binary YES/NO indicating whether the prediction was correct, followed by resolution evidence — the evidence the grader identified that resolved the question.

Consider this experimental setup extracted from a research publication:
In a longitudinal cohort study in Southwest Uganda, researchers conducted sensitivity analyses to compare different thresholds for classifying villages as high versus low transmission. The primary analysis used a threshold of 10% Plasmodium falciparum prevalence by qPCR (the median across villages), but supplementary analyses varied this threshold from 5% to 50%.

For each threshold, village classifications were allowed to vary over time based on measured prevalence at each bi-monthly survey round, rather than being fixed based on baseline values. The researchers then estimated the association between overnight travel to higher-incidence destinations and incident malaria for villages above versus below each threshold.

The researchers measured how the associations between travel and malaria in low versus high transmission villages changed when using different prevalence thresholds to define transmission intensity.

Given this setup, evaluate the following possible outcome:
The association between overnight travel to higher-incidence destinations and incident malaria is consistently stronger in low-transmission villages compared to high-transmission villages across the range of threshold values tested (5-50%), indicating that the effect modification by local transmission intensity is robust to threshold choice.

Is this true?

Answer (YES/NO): YES